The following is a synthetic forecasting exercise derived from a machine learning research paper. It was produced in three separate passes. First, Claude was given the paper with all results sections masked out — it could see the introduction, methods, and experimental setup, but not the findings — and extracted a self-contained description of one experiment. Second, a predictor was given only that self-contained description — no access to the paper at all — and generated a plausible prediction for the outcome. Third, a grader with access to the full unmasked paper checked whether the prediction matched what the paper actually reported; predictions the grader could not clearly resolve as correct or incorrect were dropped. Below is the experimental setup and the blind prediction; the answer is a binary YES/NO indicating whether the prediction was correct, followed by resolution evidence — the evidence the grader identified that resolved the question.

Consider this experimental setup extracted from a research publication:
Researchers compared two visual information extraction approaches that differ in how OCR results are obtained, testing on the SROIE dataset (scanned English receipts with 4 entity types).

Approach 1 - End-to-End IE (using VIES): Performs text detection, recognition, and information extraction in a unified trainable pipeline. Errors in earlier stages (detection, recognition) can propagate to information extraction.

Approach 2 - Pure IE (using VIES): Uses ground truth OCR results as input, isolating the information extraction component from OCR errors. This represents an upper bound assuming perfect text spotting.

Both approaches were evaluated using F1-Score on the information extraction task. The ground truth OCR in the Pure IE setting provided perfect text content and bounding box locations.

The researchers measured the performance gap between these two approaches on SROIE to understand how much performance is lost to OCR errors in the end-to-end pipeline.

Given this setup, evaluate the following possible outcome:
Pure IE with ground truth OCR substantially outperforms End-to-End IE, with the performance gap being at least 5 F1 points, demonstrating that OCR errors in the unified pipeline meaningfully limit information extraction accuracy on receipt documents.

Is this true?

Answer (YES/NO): YES